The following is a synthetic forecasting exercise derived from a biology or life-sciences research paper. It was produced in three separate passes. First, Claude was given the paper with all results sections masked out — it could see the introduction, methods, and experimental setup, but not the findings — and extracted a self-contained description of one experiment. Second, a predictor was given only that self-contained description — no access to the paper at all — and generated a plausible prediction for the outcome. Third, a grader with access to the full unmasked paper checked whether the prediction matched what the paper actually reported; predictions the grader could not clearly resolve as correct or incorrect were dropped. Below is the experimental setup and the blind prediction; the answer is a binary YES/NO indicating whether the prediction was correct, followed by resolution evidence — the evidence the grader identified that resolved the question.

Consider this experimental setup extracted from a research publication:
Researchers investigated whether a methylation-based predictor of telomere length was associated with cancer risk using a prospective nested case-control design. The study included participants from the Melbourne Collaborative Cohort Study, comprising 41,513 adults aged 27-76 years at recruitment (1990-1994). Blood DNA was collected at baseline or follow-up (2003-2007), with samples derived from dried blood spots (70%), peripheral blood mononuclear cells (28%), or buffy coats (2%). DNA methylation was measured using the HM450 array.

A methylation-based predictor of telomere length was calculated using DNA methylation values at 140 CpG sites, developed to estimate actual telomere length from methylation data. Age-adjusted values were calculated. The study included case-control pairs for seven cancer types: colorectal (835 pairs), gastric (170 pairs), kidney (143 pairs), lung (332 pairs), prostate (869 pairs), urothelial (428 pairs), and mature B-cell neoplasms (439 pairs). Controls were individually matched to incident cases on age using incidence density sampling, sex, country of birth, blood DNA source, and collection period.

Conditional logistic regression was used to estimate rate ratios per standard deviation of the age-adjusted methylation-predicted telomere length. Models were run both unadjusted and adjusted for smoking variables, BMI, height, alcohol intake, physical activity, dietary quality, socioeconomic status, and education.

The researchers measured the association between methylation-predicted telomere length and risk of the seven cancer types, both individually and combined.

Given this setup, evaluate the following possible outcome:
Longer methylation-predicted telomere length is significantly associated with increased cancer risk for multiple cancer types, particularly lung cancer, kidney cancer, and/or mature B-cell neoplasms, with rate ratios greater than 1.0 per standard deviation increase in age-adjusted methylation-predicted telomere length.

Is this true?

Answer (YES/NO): NO